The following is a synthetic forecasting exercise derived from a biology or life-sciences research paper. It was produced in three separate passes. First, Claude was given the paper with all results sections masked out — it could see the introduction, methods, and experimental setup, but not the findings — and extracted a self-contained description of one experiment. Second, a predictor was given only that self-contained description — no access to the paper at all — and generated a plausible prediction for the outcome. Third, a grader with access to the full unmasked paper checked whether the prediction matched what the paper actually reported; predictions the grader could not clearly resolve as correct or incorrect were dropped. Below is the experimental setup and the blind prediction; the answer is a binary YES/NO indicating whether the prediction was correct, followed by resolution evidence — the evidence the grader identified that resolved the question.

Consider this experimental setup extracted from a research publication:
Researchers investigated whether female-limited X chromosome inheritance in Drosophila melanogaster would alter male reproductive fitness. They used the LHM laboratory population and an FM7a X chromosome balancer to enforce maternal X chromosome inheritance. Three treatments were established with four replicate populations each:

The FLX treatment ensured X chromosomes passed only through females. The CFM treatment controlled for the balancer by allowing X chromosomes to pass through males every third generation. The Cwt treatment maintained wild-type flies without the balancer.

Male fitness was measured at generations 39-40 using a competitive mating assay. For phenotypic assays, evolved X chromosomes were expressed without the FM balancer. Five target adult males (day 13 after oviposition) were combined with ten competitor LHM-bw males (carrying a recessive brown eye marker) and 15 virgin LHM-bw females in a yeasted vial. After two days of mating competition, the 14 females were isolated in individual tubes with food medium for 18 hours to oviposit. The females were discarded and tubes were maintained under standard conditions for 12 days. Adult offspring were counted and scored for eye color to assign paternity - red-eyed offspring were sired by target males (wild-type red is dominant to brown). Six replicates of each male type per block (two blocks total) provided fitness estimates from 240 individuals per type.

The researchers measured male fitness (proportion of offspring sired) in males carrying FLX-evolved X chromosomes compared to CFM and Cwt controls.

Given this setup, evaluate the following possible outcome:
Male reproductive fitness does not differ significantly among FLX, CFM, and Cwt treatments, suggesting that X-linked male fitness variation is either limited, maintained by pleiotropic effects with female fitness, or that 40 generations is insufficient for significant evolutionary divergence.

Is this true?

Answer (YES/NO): YES